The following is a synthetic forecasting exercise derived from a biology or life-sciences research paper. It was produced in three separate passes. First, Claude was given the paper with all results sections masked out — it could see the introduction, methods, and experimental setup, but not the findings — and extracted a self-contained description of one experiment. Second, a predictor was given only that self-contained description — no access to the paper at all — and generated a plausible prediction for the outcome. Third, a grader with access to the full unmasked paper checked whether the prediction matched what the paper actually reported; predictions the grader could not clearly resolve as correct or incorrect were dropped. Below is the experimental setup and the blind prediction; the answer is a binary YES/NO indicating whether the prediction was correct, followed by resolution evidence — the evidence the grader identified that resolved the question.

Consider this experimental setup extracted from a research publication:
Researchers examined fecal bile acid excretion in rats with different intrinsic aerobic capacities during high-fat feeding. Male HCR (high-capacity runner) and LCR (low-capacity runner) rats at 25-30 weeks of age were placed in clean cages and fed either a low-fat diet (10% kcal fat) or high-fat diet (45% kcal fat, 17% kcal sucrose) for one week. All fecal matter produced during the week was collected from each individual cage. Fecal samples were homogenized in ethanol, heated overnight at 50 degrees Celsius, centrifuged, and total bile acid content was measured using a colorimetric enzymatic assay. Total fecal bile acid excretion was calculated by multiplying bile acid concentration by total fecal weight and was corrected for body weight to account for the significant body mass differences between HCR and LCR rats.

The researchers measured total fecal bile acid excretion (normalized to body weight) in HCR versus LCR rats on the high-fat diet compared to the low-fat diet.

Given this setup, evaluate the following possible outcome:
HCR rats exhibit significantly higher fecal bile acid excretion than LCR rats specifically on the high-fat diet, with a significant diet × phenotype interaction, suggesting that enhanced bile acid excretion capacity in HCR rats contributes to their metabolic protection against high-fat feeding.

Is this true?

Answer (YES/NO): NO